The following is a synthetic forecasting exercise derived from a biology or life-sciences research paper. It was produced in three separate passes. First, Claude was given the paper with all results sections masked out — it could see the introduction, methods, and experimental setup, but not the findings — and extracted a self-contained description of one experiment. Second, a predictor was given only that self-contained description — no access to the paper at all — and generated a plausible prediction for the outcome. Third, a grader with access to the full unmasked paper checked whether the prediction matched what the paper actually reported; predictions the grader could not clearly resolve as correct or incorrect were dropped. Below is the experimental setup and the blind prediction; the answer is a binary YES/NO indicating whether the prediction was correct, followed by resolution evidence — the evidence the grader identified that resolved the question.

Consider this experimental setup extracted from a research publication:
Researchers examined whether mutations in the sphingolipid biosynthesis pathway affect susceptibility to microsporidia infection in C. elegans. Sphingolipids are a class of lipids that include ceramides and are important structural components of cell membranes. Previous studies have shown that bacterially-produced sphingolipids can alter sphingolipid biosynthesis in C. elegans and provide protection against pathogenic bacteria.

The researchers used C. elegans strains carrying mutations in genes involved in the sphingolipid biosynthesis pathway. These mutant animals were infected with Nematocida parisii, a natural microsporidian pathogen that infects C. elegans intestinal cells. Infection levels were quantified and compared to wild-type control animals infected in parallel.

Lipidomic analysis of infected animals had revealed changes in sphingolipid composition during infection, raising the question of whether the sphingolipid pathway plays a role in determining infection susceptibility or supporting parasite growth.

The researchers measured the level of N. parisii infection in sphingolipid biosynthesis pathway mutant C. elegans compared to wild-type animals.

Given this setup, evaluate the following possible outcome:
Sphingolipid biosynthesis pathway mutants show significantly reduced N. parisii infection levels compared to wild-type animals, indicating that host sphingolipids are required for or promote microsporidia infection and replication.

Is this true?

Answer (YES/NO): NO